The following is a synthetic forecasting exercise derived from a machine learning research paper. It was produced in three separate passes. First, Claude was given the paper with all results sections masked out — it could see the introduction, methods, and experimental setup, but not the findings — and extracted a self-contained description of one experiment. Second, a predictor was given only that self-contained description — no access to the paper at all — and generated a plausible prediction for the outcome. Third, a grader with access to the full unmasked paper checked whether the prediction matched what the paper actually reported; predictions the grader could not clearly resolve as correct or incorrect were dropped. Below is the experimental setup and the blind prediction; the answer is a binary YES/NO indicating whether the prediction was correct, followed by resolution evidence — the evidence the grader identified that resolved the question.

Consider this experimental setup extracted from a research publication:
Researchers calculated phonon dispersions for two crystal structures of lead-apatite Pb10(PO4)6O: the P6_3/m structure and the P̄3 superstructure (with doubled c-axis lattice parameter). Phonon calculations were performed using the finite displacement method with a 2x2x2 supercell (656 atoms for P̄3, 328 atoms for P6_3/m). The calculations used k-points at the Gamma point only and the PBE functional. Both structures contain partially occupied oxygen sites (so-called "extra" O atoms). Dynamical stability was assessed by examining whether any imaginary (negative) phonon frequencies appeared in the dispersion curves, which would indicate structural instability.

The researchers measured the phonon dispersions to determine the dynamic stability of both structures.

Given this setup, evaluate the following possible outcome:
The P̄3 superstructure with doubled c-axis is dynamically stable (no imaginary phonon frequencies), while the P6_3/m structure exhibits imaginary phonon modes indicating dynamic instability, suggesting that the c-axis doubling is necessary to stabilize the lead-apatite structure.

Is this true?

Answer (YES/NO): NO